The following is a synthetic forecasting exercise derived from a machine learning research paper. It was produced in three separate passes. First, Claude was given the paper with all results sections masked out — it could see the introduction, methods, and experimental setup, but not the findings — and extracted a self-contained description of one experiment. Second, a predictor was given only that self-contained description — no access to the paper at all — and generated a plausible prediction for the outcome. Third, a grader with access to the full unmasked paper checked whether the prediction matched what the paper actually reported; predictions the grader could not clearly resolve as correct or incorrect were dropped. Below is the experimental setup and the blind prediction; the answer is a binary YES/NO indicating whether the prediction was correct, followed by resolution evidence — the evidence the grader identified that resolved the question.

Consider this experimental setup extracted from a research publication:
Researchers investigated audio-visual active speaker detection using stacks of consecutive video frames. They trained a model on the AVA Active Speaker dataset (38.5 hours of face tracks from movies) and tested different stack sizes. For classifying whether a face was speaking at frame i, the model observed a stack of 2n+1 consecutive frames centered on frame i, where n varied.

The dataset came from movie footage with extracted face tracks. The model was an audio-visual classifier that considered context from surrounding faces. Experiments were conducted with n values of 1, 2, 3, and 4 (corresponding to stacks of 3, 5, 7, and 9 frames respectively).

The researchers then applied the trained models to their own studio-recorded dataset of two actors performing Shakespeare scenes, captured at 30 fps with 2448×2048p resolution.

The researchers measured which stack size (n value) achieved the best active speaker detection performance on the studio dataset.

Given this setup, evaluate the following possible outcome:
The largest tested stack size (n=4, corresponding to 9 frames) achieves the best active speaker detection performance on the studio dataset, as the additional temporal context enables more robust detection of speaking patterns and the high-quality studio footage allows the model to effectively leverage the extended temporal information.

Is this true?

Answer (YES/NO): NO